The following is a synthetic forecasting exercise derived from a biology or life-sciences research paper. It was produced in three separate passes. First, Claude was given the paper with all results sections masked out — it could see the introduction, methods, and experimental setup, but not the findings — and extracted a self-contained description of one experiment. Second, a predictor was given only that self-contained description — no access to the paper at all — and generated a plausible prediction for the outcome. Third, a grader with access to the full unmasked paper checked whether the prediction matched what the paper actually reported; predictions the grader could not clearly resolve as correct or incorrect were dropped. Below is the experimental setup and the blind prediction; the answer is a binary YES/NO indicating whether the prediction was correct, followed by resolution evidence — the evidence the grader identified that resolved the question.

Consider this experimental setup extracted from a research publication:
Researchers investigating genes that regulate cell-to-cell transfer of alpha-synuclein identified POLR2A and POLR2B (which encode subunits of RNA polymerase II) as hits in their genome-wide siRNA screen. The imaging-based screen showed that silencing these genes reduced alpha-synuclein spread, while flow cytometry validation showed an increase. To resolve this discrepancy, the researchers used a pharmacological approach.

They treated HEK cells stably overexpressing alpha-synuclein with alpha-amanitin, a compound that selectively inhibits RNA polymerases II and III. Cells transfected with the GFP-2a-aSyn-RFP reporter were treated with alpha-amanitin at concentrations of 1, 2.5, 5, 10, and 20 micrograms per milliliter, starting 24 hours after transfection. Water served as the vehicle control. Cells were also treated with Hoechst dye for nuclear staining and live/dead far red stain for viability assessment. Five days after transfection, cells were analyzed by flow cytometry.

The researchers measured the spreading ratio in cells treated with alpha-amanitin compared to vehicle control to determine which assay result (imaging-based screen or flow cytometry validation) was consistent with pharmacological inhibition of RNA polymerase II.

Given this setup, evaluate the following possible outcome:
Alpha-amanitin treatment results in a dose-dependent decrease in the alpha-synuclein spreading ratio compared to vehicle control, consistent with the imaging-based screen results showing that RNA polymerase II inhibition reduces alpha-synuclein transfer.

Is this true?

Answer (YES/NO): YES